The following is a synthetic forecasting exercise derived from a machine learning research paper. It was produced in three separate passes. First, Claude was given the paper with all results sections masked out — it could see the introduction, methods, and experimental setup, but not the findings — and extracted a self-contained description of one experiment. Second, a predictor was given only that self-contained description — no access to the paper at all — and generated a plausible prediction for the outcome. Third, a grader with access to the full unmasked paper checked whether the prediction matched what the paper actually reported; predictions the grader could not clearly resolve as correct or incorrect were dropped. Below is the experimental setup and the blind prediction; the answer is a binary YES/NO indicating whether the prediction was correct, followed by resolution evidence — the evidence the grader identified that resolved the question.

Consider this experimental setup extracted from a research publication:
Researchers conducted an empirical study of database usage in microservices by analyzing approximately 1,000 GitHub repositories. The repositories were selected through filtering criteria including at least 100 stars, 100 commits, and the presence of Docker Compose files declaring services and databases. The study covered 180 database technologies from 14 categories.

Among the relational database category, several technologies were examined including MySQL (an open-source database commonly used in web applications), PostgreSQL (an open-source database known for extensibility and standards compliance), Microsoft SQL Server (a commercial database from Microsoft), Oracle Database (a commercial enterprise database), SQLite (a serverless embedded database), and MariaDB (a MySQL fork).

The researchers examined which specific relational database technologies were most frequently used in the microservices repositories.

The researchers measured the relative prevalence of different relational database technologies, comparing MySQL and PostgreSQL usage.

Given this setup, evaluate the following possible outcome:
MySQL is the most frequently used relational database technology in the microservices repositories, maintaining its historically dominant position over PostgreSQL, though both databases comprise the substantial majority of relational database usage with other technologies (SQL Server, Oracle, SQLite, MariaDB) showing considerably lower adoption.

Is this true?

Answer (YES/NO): NO